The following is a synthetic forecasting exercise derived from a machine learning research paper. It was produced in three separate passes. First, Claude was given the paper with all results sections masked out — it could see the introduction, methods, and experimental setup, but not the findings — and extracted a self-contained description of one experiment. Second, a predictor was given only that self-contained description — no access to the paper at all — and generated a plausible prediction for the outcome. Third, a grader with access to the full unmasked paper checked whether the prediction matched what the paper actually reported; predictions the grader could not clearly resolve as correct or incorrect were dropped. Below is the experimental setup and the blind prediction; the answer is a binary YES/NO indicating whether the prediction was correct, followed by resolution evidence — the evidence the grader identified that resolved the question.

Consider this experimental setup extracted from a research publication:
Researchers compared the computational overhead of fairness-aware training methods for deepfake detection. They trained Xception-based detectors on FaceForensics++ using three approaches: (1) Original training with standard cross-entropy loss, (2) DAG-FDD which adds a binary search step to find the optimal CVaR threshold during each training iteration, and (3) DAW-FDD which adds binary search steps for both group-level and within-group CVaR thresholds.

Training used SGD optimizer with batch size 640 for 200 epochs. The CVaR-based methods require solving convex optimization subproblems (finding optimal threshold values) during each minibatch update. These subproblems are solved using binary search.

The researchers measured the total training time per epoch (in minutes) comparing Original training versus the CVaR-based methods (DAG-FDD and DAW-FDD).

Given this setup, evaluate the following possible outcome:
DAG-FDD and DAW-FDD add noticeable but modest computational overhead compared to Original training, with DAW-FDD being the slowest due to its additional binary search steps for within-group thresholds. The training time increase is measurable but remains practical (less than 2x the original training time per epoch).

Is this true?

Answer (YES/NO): NO